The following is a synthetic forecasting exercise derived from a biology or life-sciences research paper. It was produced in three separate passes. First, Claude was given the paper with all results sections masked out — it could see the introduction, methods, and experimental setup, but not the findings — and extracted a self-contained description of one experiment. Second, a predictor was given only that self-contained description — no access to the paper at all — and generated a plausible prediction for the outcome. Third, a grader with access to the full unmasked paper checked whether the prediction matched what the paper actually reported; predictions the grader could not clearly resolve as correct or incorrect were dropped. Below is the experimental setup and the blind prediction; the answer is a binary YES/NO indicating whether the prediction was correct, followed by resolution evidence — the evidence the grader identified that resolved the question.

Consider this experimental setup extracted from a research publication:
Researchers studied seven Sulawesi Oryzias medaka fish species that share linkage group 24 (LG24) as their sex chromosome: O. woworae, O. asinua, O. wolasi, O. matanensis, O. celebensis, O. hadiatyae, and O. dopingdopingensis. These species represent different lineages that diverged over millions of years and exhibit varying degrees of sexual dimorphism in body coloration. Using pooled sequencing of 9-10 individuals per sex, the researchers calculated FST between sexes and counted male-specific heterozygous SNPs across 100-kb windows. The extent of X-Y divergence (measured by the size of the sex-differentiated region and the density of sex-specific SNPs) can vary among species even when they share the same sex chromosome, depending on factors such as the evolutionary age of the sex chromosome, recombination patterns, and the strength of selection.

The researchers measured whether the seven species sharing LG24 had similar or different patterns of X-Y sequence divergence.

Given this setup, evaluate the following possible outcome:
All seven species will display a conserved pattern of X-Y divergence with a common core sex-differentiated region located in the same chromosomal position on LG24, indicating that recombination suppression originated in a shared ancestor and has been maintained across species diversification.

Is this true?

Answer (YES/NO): NO